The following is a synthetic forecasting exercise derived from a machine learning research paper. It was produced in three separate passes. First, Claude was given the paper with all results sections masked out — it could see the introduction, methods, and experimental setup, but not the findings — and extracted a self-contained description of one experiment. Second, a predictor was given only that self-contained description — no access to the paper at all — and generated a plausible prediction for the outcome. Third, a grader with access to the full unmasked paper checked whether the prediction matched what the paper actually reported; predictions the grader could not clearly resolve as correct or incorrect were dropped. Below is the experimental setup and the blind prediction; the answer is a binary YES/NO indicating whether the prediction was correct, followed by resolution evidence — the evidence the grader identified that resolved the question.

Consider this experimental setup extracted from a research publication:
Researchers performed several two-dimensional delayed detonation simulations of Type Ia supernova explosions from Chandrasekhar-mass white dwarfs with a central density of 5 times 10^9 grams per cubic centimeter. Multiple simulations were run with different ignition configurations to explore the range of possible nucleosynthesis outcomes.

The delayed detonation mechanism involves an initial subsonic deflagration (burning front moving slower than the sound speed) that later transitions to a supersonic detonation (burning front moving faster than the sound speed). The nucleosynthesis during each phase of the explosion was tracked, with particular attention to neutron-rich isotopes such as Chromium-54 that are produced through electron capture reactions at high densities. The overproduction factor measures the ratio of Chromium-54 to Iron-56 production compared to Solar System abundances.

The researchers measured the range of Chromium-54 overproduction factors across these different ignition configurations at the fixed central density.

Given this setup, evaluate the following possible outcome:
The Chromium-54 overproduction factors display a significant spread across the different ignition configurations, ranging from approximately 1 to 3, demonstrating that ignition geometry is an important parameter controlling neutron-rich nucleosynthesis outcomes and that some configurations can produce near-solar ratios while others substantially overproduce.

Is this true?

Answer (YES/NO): NO